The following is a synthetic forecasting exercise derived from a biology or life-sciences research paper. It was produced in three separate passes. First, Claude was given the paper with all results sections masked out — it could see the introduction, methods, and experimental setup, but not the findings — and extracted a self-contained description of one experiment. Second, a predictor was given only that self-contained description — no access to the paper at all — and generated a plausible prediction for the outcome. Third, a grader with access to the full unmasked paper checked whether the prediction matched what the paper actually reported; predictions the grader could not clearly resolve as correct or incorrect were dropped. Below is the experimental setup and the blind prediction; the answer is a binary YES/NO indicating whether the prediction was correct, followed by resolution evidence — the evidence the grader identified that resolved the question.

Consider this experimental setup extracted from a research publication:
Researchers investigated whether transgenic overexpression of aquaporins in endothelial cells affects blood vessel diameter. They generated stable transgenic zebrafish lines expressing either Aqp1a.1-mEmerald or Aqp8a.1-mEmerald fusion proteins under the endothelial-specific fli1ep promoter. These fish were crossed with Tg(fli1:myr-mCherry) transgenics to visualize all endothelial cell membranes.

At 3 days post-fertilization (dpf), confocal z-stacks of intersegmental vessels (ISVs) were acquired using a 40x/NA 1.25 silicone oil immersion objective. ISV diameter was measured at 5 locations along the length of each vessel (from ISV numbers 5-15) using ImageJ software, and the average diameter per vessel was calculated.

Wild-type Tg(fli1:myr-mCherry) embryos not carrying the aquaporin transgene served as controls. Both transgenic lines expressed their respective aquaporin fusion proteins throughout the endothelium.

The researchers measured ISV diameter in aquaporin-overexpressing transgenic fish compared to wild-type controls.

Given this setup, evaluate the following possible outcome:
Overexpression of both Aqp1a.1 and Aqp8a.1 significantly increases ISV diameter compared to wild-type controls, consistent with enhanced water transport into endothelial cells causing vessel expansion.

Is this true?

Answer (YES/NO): NO